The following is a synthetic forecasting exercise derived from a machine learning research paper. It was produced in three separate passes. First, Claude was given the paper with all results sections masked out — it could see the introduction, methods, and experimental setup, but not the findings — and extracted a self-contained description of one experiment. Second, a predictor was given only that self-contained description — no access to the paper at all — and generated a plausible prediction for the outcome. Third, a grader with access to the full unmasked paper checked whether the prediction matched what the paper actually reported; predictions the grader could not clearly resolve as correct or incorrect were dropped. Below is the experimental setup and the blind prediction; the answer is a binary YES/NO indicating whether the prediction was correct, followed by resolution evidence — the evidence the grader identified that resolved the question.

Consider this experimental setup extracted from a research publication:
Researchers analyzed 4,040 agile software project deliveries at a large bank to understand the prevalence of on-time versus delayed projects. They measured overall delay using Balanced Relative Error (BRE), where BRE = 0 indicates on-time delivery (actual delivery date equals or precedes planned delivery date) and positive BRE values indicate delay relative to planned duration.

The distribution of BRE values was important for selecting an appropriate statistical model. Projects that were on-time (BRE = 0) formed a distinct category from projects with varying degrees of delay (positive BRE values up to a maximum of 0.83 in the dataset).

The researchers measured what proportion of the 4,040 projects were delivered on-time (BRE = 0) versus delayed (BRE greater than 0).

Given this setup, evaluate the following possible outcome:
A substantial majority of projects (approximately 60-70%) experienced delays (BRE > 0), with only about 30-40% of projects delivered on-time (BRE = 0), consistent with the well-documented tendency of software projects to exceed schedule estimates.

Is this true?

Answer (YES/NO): NO